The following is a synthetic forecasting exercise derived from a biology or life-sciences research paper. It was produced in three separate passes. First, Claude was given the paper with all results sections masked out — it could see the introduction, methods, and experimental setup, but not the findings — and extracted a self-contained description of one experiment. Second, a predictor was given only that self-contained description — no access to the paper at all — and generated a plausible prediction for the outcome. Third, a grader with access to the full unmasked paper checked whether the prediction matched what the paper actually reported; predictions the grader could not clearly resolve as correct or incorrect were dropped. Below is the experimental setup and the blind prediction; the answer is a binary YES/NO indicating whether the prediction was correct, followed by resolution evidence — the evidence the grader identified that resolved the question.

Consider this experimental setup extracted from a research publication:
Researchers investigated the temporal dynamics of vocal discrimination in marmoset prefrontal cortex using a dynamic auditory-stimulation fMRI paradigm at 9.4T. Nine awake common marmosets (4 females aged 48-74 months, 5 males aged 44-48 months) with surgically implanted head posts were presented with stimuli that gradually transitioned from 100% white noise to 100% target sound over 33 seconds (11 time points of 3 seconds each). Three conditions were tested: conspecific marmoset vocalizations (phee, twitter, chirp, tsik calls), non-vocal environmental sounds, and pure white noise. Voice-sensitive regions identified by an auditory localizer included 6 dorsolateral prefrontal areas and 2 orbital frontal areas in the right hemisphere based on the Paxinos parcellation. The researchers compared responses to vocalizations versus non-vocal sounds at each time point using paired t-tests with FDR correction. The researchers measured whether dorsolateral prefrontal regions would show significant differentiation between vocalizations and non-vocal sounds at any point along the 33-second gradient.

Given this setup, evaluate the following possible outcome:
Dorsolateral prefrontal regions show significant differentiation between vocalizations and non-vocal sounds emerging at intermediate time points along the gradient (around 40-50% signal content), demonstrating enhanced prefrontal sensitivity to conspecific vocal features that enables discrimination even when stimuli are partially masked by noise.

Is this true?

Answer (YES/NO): NO